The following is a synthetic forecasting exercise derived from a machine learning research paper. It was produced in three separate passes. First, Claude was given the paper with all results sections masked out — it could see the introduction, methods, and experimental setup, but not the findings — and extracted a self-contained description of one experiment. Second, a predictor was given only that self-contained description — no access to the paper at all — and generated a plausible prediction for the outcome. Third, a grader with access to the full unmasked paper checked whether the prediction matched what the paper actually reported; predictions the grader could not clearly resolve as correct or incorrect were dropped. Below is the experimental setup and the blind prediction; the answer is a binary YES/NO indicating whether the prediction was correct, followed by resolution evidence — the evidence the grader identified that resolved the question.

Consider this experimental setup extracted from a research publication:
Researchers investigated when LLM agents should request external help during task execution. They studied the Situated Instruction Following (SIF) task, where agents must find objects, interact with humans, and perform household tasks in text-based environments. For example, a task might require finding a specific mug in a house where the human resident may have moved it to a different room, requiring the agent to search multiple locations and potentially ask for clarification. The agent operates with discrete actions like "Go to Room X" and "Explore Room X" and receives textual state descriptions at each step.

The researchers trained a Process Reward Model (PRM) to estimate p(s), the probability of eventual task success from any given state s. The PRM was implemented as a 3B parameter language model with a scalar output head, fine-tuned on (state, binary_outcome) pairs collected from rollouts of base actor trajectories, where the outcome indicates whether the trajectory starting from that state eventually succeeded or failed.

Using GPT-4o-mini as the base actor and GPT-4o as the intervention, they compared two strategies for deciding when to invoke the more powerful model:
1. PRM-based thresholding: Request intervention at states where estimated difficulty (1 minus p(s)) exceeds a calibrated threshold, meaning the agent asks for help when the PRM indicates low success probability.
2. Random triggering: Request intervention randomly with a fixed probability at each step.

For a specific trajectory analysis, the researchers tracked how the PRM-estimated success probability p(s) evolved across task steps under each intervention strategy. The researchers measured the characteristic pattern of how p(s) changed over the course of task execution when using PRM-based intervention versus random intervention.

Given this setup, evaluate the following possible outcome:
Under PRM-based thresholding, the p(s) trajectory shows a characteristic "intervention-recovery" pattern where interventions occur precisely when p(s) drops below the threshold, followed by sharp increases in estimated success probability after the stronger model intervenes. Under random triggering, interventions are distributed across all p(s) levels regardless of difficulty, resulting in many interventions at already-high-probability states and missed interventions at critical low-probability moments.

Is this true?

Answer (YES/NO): NO